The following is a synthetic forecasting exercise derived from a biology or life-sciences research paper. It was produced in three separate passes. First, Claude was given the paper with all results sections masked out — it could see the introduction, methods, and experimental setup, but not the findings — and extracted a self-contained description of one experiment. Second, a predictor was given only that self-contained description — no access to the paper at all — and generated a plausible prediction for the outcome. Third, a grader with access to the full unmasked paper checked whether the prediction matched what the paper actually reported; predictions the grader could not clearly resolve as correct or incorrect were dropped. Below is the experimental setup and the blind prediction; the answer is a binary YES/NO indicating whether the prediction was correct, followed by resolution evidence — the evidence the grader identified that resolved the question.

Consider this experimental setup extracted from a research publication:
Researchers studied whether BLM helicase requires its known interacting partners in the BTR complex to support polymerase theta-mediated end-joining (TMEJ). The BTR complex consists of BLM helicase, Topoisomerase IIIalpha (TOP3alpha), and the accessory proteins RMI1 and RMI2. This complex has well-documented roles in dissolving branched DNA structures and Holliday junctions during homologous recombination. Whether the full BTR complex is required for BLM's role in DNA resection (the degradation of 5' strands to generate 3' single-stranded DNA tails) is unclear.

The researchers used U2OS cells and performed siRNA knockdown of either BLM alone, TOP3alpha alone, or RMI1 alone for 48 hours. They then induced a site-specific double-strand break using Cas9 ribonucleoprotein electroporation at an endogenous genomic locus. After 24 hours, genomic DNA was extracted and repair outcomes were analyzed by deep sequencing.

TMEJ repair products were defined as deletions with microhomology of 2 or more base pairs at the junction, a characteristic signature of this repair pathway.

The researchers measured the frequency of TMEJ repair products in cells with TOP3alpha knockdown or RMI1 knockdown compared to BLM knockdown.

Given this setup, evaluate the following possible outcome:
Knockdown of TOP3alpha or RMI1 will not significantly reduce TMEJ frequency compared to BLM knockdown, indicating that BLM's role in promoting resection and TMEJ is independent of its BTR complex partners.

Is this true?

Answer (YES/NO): YES